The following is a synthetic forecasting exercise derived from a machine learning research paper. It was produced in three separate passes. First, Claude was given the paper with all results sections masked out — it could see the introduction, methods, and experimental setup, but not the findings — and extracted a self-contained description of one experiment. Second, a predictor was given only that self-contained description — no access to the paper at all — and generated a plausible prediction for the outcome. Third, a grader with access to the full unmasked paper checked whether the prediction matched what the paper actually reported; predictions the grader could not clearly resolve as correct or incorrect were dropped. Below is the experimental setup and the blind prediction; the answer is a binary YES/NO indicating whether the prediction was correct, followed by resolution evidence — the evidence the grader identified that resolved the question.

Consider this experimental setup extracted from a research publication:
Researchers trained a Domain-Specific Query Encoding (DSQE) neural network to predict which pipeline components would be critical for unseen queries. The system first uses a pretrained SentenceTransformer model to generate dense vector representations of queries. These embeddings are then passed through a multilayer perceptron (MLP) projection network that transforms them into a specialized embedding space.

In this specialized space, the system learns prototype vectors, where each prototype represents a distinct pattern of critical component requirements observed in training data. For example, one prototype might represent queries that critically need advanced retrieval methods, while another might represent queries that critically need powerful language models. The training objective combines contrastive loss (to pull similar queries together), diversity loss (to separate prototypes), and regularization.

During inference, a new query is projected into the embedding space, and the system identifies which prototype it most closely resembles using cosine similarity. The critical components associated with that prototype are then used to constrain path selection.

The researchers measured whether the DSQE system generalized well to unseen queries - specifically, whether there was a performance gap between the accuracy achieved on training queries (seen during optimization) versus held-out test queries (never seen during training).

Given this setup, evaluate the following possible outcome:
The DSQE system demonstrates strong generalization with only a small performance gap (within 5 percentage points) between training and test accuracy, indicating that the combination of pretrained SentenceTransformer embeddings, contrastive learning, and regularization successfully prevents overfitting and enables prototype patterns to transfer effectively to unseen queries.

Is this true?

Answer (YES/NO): NO